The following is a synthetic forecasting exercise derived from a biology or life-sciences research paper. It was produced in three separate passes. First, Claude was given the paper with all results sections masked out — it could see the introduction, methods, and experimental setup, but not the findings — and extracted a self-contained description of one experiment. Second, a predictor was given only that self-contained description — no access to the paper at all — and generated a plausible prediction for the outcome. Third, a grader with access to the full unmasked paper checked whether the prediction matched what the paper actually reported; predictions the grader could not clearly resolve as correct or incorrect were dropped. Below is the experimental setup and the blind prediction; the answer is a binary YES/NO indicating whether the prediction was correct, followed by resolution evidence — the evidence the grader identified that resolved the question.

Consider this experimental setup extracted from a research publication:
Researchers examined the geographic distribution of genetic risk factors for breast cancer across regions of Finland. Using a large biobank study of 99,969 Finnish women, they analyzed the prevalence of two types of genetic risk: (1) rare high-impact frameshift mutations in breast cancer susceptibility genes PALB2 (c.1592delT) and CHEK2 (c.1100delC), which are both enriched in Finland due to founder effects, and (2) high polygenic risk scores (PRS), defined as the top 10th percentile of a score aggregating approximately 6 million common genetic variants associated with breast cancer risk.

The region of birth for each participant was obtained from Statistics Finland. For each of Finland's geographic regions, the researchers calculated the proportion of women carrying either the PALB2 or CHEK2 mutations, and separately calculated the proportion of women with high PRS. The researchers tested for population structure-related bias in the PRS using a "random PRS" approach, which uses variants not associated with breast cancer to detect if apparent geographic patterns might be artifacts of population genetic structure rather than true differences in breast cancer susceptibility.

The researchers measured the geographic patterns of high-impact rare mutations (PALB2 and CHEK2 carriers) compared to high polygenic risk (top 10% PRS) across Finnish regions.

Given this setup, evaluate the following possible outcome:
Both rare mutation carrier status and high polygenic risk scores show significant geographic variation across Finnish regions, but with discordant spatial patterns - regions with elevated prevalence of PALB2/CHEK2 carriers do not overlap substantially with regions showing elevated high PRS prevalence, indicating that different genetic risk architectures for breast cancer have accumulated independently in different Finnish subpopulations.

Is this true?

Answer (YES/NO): YES